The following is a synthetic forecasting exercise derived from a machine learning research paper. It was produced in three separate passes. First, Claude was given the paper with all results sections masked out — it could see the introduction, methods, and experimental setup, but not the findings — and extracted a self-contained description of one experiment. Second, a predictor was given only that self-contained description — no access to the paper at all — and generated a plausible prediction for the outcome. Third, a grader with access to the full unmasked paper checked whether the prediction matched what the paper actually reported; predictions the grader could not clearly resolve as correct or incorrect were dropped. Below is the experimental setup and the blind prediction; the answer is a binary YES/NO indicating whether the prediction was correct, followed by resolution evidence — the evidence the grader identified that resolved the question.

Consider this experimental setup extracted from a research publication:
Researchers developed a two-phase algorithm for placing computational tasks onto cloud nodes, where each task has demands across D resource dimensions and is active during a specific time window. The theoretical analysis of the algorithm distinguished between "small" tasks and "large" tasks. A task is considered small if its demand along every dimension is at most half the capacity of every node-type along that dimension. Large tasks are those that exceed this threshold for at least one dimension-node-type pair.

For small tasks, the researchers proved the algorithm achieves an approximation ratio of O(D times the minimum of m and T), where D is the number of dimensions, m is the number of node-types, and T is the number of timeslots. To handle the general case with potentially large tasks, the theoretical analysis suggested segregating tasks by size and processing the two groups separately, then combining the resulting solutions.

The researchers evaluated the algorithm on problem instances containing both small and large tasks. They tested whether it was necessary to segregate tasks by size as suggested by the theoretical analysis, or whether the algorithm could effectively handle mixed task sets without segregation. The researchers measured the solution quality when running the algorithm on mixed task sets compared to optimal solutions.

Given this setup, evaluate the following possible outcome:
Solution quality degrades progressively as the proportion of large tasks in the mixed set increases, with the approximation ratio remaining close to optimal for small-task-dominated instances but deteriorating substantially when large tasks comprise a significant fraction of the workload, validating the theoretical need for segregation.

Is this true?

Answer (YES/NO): NO